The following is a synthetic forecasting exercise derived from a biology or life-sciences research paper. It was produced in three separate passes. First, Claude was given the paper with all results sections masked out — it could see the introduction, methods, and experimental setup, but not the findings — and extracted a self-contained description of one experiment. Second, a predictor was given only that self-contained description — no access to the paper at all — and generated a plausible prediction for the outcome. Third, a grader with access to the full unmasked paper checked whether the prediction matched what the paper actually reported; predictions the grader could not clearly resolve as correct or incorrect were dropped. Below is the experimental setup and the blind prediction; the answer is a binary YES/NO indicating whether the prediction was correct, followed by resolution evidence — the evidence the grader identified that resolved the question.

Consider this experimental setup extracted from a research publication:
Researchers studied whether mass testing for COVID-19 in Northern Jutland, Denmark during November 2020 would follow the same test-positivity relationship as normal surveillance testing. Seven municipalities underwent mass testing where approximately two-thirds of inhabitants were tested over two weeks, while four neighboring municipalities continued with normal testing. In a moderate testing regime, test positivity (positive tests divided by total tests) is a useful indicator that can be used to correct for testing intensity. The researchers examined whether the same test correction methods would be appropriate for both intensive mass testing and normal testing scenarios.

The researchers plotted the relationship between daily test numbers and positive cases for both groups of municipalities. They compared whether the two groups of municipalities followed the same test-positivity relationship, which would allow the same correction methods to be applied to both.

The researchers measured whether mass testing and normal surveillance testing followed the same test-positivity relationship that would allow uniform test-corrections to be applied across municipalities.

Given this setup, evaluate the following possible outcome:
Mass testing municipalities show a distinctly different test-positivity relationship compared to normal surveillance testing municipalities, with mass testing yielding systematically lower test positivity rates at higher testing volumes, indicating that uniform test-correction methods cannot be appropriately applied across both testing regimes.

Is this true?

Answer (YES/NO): YES